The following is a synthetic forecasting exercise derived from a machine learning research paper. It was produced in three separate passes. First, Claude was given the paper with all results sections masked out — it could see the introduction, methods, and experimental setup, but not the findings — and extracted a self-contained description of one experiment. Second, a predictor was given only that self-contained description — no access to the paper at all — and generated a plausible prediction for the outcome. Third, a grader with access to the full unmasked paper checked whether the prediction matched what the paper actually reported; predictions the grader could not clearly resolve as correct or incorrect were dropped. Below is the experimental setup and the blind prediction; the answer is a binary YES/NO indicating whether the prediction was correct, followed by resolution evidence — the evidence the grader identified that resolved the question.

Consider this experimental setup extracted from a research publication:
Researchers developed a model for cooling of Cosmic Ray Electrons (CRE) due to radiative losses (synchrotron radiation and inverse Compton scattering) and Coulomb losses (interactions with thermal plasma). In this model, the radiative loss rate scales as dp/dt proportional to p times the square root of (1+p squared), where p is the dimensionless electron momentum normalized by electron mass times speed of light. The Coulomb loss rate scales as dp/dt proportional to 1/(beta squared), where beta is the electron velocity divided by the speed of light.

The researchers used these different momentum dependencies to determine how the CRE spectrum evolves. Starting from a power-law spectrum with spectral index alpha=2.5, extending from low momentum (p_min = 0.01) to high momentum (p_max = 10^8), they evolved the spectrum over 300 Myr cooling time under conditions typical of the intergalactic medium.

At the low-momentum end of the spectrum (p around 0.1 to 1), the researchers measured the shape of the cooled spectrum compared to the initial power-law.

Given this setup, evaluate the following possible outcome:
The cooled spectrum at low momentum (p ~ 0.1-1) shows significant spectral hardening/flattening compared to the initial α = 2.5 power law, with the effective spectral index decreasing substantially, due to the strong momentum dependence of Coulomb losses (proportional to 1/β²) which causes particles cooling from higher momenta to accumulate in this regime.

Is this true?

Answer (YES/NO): YES